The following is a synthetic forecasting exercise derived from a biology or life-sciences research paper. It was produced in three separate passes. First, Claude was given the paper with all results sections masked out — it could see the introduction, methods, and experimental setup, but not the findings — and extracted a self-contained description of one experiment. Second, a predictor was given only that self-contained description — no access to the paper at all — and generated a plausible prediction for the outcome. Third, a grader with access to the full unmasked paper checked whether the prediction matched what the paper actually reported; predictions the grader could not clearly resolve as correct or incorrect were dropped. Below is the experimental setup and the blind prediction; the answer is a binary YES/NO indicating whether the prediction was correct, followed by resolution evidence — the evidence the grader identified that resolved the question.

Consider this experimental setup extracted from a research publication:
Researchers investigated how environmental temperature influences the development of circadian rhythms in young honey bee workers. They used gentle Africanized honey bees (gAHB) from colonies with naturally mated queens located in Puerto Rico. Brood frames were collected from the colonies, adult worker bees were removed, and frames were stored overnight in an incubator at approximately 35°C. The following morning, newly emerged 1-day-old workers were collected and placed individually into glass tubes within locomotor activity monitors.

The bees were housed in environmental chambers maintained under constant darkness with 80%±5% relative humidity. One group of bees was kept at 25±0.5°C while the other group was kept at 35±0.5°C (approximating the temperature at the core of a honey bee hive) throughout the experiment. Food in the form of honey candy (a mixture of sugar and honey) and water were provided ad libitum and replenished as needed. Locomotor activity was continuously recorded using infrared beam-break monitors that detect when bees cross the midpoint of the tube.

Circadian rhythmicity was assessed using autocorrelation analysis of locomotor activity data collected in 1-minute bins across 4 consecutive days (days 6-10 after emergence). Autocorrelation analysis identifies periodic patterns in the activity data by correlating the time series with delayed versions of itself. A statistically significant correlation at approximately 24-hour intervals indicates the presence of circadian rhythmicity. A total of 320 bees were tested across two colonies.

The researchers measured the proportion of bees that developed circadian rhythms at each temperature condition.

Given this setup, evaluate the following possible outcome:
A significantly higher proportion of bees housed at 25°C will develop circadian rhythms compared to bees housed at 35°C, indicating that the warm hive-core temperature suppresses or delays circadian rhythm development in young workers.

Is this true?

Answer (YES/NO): NO